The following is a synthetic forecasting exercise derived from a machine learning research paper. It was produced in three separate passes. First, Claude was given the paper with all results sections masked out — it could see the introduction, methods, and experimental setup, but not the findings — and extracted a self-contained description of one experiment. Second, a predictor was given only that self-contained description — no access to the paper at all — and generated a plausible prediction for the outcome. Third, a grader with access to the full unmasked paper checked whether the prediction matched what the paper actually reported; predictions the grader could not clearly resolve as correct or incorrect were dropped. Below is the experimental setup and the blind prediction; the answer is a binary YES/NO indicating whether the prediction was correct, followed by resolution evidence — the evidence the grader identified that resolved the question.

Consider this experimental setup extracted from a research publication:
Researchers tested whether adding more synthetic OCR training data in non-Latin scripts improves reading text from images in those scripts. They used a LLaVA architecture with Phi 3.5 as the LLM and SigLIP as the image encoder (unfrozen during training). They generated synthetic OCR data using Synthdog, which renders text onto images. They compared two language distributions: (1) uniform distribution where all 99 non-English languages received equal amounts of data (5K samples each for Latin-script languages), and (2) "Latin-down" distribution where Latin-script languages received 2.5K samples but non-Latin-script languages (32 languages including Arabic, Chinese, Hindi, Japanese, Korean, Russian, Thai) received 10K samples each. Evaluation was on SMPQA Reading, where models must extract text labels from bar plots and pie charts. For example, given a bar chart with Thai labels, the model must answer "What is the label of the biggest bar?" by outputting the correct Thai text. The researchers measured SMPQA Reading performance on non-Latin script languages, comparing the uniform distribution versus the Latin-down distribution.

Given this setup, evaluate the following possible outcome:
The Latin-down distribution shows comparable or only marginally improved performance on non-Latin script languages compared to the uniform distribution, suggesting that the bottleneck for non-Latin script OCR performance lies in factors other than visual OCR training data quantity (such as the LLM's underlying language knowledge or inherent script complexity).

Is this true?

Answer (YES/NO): NO